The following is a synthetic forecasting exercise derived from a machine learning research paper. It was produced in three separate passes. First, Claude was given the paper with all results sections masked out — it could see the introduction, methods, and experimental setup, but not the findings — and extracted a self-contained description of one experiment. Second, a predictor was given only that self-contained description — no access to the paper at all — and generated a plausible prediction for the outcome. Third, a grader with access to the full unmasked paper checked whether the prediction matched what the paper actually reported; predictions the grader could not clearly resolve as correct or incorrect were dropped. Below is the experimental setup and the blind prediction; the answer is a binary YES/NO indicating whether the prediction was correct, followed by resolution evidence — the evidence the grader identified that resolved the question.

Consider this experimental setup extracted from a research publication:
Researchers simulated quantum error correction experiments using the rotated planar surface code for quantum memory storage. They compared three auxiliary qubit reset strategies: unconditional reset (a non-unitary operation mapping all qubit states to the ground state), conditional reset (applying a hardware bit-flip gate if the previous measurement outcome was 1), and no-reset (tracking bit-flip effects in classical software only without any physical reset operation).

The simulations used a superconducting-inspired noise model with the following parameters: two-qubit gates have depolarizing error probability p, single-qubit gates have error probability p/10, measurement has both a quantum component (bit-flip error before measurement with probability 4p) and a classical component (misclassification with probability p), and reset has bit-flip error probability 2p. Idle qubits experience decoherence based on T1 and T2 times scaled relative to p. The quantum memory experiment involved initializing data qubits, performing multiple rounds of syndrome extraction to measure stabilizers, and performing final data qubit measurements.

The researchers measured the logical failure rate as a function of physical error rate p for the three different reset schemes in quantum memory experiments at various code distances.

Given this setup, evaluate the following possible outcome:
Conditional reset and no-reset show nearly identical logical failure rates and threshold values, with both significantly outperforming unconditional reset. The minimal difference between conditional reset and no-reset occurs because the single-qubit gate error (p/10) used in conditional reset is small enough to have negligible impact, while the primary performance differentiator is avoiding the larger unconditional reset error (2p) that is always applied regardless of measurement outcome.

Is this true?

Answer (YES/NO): NO